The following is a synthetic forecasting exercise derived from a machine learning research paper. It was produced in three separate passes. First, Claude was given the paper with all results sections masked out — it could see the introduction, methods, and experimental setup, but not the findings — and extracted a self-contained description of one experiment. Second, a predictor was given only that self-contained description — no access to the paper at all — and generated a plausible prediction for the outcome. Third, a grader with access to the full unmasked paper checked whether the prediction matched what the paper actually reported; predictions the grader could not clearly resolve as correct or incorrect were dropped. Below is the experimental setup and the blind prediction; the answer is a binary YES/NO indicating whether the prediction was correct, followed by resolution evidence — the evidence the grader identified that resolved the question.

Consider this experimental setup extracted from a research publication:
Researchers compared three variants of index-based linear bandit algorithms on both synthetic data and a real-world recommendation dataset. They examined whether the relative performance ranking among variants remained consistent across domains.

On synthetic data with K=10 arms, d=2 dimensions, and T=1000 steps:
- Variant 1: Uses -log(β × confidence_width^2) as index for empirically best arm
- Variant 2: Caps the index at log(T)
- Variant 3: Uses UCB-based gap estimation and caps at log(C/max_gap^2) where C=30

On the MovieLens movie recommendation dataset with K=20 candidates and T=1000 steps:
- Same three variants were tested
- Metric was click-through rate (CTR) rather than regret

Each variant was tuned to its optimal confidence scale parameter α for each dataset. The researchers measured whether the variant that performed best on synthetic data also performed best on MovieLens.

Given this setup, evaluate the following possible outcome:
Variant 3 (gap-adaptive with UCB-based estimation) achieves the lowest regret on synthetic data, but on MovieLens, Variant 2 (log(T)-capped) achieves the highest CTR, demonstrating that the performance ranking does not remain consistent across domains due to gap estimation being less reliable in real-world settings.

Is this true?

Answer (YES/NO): NO